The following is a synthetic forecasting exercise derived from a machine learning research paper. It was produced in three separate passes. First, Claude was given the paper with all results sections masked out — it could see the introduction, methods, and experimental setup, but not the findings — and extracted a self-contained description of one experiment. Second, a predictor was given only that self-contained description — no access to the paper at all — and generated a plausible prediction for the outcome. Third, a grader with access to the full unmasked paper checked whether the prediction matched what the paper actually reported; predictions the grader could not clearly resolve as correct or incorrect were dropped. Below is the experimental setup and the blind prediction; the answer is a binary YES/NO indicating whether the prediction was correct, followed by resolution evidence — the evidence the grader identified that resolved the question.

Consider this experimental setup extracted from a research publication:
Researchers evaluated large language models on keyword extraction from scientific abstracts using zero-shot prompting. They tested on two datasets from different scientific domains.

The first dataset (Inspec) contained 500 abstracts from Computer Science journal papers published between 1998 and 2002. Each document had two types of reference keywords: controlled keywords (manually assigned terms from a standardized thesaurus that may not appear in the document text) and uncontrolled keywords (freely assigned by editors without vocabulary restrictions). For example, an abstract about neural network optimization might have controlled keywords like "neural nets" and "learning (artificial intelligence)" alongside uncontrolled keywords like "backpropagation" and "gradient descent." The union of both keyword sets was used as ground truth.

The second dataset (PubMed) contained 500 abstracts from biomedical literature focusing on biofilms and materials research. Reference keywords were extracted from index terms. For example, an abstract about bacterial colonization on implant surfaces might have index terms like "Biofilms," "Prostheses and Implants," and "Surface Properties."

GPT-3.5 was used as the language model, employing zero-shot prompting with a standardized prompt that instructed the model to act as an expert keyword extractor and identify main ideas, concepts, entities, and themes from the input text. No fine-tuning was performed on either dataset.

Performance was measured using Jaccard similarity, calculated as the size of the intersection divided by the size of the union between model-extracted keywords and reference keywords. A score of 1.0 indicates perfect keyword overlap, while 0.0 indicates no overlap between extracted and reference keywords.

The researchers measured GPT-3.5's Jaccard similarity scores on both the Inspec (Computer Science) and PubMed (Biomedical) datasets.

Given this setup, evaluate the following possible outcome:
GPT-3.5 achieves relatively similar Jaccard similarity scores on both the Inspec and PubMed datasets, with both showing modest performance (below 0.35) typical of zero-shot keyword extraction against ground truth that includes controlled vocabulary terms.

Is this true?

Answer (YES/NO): NO